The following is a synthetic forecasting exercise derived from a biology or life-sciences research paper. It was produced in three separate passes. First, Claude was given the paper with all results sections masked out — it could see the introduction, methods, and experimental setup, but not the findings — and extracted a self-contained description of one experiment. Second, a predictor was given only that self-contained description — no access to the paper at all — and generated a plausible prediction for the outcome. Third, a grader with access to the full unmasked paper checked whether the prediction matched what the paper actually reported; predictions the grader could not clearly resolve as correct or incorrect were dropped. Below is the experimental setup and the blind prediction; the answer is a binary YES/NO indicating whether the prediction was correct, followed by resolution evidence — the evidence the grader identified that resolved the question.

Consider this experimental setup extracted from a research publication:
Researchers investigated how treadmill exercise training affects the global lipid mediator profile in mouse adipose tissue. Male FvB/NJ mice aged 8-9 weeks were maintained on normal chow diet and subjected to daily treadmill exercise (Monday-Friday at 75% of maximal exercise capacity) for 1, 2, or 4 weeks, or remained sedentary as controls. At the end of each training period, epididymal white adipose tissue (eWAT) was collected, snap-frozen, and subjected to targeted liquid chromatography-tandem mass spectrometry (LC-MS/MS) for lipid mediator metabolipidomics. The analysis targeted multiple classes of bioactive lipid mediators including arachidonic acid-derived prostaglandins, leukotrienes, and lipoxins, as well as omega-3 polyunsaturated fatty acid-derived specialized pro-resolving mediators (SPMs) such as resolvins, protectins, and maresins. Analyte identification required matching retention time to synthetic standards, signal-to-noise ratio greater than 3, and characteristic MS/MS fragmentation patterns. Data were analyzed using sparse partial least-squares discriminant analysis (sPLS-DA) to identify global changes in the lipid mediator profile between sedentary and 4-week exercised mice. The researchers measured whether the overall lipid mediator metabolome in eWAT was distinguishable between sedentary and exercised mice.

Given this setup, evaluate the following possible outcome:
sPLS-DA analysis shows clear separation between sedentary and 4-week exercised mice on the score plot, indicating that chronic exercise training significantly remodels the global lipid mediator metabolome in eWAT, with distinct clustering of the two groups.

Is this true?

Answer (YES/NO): YES